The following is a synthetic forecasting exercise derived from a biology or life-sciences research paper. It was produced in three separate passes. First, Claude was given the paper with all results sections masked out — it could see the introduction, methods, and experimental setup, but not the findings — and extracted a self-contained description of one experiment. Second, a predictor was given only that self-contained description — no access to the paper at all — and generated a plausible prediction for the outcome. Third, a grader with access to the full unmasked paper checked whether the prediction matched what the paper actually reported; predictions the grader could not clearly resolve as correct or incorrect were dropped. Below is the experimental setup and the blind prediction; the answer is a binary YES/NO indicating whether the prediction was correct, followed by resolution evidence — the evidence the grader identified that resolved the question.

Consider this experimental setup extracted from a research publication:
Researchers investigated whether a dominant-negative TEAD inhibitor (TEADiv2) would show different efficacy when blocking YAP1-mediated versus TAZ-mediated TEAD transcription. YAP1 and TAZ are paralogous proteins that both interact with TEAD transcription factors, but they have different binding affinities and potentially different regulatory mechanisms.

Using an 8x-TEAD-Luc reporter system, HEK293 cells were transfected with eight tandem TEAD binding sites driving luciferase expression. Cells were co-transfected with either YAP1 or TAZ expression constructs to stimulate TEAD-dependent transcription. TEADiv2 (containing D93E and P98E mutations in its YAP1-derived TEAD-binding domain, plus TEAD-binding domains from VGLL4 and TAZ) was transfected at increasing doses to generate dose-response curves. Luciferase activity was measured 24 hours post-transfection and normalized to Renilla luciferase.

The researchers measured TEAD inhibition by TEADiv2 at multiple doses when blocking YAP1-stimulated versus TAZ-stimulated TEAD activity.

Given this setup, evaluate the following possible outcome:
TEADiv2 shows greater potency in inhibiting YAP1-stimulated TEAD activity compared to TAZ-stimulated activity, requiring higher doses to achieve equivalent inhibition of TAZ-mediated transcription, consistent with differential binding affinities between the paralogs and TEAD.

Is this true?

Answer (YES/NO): YES